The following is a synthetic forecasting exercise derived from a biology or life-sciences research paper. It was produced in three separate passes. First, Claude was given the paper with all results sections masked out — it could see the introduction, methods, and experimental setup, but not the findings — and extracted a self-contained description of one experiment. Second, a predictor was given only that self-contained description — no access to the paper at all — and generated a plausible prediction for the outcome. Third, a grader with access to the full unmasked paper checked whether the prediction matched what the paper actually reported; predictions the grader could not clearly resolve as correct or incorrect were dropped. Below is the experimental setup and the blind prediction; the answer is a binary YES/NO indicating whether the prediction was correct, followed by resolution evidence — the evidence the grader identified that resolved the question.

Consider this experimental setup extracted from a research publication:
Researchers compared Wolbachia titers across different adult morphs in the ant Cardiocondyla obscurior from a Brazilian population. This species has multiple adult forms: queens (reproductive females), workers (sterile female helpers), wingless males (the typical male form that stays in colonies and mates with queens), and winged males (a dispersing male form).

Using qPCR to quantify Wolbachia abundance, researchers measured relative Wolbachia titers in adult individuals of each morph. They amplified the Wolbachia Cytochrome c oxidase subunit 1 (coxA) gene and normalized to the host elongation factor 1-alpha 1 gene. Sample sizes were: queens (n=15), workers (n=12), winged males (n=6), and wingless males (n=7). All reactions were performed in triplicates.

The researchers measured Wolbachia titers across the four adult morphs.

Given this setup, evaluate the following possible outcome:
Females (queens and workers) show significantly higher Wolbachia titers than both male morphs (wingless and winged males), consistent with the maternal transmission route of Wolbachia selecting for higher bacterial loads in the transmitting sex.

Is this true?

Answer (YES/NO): NO